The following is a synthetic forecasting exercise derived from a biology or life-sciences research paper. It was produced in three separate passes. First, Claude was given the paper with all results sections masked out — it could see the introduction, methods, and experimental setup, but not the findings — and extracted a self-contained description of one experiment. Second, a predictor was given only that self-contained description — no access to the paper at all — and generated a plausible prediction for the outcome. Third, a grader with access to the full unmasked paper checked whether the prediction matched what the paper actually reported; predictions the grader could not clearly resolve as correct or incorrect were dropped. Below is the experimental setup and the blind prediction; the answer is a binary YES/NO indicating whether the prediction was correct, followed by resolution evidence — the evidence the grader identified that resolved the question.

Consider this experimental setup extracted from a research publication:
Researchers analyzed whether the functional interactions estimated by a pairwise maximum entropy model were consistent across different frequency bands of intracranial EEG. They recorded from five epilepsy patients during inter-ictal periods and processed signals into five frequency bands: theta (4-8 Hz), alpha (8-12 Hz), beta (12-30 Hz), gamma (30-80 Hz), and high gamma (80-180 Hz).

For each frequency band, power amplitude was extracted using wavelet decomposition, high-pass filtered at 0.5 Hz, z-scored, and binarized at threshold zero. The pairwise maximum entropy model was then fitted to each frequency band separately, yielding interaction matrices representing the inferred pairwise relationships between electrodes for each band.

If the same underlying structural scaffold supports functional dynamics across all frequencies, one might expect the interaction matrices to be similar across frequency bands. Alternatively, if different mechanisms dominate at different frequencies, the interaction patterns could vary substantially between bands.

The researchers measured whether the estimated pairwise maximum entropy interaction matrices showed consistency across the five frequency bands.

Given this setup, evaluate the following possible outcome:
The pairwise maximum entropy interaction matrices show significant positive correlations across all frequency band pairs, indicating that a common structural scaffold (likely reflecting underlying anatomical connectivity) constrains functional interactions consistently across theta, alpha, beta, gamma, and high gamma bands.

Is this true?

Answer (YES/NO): YES